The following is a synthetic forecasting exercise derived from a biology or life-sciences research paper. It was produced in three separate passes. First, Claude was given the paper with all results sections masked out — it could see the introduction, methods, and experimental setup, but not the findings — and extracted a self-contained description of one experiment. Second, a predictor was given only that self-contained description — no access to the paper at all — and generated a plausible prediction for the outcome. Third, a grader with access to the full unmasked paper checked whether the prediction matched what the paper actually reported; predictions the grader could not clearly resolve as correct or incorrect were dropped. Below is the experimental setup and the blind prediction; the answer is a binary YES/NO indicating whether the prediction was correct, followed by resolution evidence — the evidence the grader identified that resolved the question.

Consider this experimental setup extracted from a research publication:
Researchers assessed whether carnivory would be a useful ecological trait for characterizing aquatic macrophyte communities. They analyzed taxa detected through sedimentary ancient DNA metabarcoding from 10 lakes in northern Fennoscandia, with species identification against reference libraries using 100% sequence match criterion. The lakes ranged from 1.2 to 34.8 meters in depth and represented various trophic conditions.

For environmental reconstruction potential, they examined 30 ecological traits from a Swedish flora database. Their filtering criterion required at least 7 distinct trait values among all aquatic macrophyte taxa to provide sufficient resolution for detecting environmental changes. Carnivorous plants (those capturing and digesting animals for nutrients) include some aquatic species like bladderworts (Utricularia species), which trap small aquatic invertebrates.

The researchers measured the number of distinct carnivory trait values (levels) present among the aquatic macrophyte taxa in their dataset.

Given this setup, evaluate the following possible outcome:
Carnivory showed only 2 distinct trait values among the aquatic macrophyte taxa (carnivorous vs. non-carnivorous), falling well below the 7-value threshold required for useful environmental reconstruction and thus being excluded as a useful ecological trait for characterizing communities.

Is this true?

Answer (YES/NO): YES